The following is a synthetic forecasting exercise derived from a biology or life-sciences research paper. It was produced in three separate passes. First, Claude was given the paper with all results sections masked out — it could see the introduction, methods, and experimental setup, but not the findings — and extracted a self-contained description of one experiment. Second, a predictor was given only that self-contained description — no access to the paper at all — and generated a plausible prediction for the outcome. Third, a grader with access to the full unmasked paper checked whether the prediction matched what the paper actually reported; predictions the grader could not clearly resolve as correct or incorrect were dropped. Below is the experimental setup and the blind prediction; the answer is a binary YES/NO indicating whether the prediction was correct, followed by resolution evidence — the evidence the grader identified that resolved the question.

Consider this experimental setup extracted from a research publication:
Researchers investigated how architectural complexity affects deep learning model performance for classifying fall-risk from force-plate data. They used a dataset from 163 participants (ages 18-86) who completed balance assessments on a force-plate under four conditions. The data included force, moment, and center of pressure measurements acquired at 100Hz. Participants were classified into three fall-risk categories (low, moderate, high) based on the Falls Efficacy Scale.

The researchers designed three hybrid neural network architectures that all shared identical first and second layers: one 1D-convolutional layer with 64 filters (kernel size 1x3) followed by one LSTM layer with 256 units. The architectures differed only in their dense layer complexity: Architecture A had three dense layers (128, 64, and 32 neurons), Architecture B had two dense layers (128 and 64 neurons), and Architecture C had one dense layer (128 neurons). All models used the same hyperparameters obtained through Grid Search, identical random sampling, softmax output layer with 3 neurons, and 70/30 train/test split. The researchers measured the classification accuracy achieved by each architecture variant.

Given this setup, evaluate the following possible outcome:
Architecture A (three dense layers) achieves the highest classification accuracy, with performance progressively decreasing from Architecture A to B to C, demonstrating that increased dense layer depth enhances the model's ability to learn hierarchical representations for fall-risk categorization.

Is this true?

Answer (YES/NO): NO